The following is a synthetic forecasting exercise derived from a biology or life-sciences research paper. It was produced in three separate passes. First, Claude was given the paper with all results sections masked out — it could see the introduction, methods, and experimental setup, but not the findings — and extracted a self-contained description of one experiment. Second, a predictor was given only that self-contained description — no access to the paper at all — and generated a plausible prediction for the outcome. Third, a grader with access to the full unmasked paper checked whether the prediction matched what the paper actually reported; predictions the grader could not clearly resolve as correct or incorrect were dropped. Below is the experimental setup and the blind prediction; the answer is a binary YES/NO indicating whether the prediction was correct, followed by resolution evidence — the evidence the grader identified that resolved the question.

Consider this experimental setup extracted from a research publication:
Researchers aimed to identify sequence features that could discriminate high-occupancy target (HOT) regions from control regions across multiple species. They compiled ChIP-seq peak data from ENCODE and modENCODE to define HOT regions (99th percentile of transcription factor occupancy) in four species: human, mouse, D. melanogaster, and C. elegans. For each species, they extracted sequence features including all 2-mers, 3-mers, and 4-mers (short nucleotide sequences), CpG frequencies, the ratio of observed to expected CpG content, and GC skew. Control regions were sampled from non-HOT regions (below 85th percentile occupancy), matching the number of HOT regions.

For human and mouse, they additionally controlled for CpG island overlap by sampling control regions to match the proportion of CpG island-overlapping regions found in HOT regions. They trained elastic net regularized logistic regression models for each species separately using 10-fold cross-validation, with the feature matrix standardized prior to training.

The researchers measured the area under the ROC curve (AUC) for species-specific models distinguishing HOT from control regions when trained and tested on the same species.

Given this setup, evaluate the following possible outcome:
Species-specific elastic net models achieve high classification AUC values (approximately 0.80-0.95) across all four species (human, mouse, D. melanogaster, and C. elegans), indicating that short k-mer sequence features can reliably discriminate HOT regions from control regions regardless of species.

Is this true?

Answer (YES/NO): YES